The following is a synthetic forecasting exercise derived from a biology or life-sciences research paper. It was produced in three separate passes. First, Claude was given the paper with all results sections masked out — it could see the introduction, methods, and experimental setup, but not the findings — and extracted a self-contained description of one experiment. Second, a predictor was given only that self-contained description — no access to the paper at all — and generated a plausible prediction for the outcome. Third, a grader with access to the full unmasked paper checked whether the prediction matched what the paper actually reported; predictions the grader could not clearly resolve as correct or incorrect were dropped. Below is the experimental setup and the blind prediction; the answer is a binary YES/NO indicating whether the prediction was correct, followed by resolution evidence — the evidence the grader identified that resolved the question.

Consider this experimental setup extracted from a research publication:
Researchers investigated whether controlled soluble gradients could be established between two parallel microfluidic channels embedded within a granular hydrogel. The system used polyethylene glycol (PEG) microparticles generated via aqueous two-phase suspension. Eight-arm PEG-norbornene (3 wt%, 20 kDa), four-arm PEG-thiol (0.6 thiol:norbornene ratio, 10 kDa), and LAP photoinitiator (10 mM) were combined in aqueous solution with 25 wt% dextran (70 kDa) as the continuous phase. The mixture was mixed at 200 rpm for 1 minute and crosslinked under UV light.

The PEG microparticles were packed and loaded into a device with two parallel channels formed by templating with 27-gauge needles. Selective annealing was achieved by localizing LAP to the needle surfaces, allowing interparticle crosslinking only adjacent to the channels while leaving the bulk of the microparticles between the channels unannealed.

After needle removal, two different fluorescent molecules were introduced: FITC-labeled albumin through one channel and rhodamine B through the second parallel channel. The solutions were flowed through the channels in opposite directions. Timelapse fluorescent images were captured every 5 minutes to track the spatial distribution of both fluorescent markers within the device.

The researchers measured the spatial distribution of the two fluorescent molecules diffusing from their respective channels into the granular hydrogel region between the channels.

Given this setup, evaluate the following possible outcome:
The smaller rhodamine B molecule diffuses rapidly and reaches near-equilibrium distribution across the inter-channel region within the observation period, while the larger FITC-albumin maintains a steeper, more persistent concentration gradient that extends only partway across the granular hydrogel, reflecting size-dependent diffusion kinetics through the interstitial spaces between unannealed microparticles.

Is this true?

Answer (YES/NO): YES